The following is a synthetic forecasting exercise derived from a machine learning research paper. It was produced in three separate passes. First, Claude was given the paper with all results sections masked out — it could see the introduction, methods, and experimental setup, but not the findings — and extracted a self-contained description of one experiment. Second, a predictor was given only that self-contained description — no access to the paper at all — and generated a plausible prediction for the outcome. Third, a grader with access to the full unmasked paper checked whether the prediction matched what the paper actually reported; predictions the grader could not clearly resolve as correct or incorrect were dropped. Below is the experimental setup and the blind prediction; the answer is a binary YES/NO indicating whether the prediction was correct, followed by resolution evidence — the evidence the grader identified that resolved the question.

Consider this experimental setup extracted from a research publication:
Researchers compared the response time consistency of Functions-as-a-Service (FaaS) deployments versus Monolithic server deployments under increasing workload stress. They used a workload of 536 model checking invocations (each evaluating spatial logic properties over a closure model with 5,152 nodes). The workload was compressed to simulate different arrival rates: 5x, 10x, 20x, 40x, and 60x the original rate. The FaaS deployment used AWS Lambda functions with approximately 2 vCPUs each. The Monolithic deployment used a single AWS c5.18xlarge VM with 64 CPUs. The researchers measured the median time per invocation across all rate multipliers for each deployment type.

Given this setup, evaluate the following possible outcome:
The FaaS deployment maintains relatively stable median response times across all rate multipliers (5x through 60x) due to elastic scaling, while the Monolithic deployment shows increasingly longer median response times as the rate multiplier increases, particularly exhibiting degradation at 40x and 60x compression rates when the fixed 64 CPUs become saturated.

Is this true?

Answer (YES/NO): YES